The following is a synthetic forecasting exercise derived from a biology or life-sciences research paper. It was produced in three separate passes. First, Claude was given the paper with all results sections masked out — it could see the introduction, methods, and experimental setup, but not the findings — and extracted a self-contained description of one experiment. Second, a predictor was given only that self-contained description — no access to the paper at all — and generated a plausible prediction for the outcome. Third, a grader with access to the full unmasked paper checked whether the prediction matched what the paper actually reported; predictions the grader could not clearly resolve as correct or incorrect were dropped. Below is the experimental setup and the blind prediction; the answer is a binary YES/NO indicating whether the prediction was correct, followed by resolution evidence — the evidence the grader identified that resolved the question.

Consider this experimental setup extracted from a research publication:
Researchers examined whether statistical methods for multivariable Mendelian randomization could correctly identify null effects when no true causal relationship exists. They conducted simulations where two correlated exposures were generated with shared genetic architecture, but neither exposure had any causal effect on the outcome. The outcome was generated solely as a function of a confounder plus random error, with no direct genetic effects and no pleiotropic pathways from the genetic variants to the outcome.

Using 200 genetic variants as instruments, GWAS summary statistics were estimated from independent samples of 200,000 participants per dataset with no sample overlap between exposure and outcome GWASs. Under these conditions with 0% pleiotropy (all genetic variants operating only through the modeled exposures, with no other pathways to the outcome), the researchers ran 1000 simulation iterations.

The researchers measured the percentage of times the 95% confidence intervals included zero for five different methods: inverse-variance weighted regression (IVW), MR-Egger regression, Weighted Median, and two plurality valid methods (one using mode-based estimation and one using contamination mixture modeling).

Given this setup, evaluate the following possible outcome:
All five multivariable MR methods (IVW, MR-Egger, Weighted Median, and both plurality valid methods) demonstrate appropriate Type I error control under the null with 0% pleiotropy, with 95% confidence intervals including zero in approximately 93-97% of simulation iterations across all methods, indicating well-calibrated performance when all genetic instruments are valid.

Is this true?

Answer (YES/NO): NO